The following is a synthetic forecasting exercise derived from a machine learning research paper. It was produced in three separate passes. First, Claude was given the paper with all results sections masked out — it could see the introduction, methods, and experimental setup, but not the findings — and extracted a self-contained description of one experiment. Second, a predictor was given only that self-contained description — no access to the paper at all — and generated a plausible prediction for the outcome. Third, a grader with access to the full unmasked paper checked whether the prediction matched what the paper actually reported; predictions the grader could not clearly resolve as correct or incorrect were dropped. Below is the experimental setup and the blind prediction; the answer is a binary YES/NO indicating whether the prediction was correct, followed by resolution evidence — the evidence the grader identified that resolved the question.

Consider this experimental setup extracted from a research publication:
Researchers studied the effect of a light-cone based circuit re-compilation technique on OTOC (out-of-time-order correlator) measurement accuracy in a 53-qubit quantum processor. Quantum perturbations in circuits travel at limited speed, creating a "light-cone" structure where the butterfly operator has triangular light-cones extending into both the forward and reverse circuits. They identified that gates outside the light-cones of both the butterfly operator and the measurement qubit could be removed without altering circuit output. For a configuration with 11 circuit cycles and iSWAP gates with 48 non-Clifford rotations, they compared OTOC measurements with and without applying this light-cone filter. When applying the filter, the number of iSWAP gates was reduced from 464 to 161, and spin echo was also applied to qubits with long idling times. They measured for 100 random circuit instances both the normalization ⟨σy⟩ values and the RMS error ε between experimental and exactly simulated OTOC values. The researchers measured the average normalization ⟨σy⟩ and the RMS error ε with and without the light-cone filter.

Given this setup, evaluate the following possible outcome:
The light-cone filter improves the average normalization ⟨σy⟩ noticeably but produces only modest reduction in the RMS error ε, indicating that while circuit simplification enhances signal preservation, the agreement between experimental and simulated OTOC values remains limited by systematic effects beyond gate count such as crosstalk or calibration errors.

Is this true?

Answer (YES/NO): NO